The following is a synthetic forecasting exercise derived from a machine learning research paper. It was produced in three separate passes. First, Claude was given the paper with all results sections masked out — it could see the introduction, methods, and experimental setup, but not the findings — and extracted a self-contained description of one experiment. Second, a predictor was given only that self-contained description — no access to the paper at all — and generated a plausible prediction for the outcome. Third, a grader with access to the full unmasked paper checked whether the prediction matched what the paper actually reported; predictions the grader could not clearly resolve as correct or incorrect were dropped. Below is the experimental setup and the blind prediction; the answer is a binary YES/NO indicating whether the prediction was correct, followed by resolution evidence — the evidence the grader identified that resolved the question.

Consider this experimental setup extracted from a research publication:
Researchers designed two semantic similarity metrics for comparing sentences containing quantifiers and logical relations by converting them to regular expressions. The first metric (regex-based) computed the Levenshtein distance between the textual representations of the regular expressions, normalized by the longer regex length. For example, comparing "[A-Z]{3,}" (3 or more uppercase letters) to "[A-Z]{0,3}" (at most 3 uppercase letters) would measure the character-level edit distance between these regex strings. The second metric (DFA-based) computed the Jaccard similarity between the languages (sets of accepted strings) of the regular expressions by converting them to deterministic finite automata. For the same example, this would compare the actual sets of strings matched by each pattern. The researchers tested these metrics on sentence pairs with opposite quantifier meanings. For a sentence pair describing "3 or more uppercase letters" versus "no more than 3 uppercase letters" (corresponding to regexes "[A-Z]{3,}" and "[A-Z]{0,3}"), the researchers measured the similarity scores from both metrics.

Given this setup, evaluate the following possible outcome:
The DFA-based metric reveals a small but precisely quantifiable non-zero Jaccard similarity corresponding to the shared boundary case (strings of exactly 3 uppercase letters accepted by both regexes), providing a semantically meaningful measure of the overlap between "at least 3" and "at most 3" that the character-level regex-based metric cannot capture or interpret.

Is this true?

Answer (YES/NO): NO